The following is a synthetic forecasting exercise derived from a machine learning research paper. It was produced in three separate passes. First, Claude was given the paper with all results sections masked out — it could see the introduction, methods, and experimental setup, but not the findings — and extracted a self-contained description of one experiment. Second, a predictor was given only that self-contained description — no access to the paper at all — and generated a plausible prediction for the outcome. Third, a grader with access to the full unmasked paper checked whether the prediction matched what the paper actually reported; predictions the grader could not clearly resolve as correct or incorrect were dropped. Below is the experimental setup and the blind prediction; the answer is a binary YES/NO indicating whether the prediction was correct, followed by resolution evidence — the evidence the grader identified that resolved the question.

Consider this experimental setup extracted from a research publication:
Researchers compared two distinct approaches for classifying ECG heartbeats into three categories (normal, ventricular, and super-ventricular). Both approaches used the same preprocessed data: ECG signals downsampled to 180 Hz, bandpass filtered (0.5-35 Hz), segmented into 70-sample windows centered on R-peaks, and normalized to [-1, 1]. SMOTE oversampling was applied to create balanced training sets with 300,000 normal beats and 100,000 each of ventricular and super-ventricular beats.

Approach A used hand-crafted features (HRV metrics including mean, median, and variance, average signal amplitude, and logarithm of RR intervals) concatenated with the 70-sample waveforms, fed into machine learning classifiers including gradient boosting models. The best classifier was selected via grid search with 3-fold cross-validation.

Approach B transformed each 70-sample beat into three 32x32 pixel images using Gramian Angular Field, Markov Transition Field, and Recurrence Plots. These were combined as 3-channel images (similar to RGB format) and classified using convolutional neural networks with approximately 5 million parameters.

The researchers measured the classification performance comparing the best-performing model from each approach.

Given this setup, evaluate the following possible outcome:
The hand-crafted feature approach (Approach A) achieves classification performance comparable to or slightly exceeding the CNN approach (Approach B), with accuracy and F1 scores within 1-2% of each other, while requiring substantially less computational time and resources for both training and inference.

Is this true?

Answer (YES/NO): NO